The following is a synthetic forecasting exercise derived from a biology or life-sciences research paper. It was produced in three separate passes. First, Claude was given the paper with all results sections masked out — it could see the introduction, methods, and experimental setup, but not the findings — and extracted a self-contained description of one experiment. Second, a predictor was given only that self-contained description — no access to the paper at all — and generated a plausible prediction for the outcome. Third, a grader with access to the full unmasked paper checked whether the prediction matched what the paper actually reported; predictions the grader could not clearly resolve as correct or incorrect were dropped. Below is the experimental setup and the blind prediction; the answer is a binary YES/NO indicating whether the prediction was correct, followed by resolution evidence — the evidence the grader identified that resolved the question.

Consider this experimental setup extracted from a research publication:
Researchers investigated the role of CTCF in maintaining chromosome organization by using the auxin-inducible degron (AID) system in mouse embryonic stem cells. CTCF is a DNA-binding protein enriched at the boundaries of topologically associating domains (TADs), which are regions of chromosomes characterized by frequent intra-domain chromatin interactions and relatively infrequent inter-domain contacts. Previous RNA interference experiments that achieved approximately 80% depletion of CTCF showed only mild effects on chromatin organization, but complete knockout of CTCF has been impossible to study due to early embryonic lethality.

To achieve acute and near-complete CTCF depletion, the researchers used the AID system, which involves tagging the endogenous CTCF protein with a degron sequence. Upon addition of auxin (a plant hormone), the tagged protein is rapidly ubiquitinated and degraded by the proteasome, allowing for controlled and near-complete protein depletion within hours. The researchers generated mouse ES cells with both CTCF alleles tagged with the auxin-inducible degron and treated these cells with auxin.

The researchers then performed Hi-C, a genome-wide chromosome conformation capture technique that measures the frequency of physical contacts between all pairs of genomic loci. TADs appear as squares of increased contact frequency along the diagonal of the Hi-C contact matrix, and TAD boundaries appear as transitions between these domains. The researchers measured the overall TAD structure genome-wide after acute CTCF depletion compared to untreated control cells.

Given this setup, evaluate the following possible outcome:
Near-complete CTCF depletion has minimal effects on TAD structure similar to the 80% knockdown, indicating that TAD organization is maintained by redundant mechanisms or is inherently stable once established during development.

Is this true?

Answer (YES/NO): YES